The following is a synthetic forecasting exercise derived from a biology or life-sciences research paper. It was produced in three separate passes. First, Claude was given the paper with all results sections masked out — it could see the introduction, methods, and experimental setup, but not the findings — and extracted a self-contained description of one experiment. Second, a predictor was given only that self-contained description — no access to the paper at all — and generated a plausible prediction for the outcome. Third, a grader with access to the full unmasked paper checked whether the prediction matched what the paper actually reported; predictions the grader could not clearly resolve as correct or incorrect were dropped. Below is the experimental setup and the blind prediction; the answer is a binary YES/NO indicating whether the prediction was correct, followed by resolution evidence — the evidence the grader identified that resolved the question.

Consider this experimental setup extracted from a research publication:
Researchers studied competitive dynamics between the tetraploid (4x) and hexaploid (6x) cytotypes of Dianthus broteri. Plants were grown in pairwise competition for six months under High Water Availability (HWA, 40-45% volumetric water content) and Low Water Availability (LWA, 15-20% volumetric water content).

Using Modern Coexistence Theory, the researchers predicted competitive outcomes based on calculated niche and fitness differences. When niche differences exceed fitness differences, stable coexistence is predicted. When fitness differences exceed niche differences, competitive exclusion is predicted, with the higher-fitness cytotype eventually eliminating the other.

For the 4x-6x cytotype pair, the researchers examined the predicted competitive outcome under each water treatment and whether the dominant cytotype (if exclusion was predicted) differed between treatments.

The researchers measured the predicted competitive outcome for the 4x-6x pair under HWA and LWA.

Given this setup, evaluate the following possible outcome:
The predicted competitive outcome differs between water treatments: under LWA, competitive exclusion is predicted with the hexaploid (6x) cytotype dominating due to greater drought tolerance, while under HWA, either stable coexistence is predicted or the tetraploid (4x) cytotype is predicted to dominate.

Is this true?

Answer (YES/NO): YES